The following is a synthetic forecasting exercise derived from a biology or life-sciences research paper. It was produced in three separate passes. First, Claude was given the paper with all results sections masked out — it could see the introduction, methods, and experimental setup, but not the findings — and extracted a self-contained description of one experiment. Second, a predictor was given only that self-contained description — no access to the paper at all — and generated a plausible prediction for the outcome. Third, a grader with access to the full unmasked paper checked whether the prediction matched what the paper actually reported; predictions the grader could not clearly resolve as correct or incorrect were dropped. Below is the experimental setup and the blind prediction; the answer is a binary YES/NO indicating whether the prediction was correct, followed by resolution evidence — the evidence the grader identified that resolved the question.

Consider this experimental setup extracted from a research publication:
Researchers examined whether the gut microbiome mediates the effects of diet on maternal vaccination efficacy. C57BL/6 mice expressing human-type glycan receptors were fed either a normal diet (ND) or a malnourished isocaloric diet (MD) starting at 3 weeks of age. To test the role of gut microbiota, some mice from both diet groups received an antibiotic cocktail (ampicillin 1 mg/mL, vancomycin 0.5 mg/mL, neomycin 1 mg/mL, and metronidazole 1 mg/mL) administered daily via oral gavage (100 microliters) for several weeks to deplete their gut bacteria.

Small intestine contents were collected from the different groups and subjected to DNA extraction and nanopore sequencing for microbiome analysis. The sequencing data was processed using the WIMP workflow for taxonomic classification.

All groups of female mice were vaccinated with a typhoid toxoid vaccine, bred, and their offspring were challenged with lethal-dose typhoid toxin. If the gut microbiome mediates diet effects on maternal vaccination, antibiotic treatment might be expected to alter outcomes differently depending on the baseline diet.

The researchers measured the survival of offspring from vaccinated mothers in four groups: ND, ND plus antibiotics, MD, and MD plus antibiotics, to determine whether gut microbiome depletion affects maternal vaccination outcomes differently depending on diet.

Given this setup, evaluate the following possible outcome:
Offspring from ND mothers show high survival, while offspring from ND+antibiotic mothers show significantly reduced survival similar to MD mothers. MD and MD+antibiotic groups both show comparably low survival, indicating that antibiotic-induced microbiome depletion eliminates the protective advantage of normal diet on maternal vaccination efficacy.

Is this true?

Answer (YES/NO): NO